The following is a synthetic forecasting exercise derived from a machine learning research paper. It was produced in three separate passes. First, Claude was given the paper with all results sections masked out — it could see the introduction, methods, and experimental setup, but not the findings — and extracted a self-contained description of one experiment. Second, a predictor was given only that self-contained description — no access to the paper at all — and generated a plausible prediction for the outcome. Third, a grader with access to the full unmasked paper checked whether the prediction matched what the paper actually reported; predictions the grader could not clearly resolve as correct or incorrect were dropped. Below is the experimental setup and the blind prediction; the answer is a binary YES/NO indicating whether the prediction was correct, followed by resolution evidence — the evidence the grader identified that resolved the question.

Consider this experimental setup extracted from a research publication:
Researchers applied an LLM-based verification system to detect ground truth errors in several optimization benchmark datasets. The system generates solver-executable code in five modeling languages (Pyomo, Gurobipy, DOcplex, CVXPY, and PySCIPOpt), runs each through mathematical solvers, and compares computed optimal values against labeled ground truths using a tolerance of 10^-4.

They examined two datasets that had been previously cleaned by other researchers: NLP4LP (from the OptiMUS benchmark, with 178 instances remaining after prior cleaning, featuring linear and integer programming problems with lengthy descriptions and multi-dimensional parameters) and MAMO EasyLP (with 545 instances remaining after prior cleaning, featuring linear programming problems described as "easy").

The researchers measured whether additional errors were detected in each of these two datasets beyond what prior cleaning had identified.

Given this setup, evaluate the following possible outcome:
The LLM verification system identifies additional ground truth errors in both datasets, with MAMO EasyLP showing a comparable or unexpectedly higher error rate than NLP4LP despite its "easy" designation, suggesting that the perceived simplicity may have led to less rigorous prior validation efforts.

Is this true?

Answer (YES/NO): NO